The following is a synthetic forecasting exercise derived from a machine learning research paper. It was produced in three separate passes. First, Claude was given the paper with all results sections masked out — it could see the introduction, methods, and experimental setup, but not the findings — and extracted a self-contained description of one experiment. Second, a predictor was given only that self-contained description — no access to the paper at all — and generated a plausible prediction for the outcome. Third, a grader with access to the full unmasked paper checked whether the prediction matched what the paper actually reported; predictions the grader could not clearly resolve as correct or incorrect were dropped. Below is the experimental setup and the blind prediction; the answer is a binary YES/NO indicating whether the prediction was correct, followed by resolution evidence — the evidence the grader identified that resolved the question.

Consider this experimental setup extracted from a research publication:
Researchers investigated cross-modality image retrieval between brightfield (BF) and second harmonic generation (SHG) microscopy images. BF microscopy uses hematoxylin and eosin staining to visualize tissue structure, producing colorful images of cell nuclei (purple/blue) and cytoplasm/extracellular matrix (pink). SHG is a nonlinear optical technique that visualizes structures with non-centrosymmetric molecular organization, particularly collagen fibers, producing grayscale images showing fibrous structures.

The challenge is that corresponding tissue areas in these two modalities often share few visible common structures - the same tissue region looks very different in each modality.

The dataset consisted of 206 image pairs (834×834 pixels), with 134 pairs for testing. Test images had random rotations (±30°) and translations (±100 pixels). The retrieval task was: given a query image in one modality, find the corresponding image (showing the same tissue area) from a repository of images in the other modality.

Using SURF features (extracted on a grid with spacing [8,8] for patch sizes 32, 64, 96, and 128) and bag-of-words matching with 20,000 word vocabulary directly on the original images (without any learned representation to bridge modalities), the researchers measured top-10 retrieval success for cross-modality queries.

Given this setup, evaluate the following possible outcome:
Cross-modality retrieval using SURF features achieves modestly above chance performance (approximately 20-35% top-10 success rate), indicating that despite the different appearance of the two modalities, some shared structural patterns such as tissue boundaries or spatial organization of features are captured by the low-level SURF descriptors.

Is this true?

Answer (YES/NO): NO